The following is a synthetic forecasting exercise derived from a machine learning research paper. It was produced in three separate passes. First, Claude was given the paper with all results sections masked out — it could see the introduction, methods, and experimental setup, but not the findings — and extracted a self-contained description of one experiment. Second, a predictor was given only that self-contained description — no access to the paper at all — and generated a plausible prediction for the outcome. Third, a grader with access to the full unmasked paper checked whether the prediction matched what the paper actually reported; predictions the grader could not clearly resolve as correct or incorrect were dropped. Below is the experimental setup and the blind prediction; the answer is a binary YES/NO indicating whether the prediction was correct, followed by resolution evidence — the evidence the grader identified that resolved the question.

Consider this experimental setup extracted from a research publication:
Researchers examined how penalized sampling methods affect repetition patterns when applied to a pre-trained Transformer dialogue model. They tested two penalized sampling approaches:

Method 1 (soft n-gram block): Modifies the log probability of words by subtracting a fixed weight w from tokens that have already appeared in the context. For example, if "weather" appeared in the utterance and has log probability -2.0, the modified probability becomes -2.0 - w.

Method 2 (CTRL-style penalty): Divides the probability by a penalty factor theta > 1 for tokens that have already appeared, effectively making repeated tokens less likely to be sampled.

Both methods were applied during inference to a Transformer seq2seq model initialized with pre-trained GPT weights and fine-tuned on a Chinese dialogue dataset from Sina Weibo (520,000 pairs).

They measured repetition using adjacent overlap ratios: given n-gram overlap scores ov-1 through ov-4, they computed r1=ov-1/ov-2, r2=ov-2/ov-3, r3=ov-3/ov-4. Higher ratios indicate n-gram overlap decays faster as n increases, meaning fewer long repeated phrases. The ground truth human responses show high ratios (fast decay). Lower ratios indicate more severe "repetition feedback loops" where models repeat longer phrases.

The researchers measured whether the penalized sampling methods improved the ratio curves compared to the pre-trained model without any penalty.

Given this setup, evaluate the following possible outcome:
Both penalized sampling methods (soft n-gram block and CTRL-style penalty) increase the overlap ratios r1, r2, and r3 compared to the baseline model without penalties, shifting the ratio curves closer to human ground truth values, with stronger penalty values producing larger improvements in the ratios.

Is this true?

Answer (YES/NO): YES